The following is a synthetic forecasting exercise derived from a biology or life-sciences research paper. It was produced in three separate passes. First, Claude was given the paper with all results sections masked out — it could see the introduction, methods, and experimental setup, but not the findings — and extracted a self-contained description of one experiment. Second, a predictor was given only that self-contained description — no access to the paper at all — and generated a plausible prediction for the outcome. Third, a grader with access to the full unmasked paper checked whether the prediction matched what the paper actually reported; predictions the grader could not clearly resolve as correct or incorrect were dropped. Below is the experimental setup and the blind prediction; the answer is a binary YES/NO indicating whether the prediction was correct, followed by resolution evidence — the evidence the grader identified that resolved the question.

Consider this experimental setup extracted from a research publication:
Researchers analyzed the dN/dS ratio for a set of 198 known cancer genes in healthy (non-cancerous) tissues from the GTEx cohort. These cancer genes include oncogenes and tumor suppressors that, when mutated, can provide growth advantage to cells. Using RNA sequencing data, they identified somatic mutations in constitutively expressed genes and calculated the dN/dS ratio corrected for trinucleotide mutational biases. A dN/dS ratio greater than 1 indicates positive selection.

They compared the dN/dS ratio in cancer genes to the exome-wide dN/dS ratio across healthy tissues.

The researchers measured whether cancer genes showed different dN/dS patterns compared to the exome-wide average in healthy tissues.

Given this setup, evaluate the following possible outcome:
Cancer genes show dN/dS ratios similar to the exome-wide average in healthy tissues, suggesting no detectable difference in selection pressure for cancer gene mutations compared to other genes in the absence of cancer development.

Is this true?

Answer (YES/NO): NO